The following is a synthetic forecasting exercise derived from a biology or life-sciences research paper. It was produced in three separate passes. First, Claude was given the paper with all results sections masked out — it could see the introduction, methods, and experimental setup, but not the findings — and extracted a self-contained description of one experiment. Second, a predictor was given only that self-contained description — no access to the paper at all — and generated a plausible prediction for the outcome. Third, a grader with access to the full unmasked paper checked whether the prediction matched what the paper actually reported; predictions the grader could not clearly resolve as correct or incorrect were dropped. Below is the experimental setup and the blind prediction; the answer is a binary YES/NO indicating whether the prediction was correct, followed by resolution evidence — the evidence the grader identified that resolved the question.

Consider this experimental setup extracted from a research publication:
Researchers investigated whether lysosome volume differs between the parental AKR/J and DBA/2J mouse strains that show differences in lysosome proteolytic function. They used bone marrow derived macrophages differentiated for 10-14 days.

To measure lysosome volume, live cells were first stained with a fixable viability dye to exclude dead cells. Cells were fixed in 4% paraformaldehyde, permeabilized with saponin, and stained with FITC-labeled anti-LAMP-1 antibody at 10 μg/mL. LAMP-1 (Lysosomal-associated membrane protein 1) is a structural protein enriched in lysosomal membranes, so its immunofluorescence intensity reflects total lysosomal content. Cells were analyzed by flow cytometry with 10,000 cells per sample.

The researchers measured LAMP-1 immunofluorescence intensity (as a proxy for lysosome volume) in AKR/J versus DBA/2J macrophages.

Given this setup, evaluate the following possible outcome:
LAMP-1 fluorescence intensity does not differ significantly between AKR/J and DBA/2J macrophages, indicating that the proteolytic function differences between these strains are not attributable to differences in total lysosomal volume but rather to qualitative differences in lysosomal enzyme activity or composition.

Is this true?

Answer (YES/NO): NO